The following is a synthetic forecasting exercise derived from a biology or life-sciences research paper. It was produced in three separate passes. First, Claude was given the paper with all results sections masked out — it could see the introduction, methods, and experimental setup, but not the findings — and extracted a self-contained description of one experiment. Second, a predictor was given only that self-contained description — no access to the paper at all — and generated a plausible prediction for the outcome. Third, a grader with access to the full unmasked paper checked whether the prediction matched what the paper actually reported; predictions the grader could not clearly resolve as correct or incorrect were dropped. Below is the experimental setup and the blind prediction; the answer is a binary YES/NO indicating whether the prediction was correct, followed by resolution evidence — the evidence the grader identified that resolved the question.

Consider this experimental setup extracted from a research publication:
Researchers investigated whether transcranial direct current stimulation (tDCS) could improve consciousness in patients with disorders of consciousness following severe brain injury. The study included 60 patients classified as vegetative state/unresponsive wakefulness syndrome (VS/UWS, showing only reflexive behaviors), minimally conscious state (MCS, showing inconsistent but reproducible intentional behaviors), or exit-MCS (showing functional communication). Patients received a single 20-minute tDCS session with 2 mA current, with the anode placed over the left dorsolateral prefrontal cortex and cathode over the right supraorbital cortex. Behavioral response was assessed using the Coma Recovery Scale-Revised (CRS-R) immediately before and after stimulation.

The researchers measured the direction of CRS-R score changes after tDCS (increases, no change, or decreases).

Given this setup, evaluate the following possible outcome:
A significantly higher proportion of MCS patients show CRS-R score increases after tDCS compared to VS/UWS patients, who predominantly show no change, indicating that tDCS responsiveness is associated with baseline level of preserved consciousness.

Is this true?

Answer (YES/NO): NO